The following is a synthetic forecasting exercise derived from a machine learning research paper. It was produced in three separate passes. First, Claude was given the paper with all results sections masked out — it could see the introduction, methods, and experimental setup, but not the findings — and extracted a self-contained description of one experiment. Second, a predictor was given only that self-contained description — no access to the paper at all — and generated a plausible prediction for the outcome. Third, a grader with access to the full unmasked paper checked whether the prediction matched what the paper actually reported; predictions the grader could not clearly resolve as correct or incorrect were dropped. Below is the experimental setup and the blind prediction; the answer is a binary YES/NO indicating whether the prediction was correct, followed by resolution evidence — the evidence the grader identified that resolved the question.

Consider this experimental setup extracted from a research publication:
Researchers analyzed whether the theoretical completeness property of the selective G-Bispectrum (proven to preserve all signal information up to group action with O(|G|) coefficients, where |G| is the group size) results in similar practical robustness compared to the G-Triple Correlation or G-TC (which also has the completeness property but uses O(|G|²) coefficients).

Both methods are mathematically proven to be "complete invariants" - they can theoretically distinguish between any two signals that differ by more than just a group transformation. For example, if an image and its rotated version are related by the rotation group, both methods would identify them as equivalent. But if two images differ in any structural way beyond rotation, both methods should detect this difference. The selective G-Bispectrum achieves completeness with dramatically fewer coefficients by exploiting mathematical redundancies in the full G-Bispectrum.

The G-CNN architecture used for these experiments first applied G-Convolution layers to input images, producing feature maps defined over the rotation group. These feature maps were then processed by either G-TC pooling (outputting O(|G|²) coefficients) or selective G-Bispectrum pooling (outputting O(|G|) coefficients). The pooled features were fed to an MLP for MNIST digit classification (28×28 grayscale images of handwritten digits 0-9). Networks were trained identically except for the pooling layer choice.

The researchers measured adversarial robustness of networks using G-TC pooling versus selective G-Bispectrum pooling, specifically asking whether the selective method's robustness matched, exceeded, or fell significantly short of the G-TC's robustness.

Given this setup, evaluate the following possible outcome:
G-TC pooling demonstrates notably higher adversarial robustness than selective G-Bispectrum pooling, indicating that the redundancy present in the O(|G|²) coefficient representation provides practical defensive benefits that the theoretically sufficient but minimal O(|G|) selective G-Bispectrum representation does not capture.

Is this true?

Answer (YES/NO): NO